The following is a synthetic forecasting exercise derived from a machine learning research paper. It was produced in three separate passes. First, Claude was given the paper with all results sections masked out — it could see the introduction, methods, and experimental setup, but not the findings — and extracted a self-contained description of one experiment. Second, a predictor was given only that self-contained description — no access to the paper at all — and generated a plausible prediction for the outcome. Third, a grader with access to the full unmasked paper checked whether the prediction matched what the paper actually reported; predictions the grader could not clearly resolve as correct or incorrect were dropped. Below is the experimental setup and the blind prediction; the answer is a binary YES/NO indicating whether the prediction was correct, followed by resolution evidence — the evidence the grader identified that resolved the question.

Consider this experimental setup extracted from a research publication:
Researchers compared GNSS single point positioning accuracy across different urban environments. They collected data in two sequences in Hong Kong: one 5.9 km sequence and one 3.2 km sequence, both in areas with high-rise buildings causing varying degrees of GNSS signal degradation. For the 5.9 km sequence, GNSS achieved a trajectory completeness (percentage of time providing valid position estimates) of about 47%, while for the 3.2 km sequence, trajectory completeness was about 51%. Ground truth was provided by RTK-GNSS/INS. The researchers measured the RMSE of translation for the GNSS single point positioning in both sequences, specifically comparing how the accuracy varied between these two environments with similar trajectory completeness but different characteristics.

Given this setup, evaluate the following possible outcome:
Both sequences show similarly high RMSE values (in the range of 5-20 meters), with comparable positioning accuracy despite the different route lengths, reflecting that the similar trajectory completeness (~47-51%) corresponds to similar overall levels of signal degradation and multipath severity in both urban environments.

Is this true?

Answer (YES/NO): NO